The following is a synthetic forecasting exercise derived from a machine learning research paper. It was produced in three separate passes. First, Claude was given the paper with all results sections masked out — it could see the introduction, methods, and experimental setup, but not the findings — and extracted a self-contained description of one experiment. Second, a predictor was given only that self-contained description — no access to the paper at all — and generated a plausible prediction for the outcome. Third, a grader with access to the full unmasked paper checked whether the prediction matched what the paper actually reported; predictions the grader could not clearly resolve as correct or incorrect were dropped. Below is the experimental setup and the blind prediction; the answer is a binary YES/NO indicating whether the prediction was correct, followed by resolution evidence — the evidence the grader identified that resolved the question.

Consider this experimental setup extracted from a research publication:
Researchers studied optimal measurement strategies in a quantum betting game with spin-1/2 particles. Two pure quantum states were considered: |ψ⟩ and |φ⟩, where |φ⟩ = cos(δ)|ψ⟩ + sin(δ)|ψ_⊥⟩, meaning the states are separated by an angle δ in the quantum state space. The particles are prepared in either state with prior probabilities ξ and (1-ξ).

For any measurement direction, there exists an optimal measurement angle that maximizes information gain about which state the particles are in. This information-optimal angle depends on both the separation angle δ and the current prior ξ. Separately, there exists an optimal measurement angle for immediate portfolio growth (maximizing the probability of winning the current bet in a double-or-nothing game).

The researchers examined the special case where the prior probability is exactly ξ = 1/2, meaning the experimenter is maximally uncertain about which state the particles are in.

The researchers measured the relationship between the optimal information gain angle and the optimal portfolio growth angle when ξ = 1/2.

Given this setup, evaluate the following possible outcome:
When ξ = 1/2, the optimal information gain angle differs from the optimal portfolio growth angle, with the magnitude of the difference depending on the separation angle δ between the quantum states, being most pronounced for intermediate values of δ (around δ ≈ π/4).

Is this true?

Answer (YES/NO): NO